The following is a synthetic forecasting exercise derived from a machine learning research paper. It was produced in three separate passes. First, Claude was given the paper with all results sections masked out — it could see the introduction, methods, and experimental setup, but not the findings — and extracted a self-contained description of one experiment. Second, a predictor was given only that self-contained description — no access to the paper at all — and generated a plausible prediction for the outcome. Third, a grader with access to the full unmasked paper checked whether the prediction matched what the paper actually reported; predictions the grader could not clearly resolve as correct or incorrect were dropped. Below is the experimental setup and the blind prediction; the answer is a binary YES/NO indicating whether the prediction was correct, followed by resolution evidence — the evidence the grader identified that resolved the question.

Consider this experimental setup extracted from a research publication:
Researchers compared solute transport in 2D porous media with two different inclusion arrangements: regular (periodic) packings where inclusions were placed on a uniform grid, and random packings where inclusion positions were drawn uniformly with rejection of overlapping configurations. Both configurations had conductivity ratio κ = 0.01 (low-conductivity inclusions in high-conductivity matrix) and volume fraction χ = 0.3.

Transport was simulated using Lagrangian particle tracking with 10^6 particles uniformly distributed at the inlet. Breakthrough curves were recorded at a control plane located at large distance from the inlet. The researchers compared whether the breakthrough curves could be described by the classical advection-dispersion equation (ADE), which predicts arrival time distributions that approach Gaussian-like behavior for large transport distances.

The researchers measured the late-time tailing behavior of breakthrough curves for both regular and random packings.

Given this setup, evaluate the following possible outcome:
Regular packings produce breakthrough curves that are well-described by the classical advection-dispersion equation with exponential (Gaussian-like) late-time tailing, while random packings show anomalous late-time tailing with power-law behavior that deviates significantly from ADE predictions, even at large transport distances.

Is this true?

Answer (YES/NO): NO